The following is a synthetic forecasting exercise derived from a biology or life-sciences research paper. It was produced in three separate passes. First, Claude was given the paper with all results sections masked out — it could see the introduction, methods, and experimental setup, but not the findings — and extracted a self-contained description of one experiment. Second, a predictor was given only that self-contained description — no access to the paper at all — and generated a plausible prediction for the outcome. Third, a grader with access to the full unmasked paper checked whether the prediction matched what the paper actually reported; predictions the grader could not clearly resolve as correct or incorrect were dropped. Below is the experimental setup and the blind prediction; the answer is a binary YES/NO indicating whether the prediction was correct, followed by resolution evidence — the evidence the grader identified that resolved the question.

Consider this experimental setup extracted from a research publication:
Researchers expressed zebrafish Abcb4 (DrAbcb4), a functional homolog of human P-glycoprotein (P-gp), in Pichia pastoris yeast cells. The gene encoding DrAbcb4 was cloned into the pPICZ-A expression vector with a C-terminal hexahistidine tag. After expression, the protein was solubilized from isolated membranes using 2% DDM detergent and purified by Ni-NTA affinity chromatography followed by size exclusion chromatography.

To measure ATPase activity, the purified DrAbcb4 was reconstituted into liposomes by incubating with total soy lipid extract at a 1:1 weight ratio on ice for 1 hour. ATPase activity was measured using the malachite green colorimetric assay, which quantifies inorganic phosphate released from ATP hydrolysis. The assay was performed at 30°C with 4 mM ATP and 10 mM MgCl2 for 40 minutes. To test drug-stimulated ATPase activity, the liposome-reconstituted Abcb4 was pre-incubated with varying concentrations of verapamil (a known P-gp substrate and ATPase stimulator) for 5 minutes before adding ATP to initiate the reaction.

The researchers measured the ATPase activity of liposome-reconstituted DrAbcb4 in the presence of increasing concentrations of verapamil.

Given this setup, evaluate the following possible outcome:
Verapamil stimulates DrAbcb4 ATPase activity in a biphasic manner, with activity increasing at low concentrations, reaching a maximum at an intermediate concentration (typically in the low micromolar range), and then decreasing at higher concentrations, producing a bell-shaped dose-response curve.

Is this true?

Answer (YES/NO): YES